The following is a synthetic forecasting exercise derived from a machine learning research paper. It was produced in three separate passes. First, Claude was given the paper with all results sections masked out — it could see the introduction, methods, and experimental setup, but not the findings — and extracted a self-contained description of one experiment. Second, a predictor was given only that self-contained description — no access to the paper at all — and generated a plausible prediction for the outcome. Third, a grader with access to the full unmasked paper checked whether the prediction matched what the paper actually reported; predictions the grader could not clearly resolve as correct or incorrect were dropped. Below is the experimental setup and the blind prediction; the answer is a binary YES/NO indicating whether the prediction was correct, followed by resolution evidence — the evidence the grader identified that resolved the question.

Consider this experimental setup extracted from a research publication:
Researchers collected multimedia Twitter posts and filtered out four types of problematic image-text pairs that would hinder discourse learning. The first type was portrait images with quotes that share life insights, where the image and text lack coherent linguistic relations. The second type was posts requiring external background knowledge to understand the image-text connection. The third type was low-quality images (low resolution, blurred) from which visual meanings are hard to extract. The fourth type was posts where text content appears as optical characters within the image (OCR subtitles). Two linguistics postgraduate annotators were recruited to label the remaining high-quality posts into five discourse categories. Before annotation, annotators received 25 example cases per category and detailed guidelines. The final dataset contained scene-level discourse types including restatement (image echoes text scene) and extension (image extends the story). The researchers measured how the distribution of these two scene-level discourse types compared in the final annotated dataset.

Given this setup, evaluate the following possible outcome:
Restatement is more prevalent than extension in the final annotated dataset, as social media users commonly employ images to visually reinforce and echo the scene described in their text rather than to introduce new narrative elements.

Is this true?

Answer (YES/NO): NO